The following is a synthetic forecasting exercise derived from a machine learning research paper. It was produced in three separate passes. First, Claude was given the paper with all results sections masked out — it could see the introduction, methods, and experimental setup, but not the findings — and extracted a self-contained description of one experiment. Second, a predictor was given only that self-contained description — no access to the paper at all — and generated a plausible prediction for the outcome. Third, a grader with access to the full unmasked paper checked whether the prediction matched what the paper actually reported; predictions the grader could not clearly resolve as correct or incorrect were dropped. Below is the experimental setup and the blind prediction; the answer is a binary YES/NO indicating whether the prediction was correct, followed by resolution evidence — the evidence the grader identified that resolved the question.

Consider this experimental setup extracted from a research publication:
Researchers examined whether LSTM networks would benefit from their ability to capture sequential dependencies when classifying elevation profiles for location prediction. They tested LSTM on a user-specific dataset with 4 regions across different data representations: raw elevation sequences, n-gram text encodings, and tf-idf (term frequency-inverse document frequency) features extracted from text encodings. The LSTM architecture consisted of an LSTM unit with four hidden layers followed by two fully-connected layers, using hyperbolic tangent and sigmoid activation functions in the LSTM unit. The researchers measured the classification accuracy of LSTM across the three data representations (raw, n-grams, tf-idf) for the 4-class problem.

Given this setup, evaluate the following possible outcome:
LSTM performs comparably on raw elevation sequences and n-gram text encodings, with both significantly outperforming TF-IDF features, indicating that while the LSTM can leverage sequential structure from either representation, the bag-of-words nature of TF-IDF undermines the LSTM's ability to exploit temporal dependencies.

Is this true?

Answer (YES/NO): NO